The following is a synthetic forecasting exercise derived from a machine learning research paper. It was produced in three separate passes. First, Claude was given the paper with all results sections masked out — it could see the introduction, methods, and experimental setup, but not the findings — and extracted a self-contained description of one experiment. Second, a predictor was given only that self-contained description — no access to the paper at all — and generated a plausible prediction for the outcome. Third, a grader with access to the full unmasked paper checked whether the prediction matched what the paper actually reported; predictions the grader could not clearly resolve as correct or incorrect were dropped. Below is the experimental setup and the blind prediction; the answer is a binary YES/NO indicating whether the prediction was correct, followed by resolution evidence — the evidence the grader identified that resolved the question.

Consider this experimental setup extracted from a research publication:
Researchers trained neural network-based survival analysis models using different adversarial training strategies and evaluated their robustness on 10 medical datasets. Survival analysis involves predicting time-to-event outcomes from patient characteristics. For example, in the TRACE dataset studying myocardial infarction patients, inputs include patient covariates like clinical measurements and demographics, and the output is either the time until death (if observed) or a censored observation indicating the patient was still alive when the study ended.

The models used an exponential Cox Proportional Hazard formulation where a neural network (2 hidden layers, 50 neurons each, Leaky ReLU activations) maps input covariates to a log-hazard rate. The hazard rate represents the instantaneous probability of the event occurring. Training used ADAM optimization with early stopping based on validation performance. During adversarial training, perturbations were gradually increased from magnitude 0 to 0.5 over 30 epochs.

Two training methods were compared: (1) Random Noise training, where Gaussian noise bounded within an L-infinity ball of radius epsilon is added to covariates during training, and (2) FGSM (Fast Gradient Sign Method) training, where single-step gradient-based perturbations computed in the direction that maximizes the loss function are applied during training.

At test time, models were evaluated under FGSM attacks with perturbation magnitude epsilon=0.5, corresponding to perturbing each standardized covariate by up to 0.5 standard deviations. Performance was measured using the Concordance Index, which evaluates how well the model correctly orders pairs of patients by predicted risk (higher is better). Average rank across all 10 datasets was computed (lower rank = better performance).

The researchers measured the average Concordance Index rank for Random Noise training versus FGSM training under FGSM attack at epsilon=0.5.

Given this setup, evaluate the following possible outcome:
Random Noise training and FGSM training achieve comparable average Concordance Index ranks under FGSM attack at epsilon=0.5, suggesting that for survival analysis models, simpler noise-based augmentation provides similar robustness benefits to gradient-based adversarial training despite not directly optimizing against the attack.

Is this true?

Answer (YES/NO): NO